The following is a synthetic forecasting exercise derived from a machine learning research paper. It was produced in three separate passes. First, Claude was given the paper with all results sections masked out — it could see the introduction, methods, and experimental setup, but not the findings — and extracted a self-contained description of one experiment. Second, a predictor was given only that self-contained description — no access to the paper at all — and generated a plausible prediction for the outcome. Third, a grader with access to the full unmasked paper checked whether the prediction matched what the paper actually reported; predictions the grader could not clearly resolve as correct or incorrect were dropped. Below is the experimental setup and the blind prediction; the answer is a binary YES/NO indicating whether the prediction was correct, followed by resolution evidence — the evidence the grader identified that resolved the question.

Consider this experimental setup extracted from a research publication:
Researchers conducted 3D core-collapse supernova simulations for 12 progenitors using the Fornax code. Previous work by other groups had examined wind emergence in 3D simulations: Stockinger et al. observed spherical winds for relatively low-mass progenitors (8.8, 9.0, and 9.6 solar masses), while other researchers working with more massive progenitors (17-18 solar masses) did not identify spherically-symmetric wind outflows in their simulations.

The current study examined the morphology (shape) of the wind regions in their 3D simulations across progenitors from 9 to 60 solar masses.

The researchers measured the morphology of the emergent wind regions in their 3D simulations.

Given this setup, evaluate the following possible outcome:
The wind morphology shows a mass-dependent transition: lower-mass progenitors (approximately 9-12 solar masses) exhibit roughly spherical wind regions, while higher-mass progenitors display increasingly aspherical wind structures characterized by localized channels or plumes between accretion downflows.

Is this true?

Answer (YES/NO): NO